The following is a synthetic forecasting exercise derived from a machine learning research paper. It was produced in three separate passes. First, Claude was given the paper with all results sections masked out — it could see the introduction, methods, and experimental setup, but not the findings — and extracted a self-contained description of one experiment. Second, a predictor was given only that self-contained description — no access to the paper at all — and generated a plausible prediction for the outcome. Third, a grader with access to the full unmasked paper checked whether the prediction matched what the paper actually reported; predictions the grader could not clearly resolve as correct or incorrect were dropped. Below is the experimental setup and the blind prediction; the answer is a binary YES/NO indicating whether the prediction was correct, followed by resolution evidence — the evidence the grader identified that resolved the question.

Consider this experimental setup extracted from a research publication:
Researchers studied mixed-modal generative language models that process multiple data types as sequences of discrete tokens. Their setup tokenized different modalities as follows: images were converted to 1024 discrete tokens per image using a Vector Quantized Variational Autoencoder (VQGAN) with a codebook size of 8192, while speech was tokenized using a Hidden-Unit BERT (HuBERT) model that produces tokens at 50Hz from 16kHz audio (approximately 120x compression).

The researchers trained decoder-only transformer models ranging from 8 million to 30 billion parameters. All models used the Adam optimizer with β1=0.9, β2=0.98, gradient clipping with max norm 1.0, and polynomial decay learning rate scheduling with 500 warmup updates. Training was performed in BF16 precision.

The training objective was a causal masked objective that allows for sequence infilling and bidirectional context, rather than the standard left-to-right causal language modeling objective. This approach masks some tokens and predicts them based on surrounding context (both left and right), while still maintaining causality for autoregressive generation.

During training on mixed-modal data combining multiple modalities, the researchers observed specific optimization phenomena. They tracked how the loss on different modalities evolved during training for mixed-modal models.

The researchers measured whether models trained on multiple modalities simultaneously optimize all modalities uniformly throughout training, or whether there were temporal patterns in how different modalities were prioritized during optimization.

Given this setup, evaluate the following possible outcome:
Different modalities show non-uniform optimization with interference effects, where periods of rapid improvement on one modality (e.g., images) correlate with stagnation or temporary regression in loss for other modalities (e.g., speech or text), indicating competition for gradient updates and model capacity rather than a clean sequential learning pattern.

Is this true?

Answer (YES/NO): YES